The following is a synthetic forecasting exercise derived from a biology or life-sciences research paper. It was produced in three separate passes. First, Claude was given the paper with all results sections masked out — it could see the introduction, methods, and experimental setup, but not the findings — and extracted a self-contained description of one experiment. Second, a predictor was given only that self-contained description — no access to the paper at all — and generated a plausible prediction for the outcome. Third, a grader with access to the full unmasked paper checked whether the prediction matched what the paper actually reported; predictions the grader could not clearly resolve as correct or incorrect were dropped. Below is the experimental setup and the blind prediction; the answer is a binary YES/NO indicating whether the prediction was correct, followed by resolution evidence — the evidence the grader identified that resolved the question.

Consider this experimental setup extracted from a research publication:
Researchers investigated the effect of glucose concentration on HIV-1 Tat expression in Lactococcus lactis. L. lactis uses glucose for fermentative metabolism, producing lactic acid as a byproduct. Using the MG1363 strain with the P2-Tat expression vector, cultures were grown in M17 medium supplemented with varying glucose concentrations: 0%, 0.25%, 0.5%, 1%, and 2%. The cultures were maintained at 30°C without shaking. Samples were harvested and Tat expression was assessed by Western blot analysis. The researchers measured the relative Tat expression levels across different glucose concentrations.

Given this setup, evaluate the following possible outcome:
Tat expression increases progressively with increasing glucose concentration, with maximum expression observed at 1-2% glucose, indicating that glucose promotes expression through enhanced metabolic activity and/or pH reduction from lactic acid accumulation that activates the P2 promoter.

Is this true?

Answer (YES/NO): NO